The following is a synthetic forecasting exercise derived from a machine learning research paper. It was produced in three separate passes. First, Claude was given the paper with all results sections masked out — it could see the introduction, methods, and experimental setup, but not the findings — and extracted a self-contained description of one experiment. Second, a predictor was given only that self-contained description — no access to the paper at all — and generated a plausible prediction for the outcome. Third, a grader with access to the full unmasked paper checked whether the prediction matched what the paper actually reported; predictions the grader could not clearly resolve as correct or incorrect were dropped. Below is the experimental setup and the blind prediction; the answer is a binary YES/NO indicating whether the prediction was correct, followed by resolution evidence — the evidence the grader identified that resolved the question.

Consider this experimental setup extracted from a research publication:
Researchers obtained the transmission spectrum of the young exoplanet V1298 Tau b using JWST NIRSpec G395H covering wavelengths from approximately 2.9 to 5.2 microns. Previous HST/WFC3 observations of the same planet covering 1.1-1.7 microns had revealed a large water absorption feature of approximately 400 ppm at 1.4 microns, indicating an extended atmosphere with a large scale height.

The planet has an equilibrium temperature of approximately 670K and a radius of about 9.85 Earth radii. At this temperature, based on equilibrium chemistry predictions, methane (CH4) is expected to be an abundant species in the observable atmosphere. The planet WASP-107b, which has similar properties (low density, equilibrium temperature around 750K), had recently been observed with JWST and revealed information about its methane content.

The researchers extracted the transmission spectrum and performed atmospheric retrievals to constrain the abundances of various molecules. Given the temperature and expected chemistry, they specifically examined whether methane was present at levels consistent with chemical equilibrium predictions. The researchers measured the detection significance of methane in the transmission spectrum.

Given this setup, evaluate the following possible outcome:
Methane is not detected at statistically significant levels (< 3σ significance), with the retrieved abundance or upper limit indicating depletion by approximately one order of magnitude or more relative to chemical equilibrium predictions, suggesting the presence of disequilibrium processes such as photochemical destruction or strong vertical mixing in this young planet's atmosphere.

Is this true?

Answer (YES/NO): NO